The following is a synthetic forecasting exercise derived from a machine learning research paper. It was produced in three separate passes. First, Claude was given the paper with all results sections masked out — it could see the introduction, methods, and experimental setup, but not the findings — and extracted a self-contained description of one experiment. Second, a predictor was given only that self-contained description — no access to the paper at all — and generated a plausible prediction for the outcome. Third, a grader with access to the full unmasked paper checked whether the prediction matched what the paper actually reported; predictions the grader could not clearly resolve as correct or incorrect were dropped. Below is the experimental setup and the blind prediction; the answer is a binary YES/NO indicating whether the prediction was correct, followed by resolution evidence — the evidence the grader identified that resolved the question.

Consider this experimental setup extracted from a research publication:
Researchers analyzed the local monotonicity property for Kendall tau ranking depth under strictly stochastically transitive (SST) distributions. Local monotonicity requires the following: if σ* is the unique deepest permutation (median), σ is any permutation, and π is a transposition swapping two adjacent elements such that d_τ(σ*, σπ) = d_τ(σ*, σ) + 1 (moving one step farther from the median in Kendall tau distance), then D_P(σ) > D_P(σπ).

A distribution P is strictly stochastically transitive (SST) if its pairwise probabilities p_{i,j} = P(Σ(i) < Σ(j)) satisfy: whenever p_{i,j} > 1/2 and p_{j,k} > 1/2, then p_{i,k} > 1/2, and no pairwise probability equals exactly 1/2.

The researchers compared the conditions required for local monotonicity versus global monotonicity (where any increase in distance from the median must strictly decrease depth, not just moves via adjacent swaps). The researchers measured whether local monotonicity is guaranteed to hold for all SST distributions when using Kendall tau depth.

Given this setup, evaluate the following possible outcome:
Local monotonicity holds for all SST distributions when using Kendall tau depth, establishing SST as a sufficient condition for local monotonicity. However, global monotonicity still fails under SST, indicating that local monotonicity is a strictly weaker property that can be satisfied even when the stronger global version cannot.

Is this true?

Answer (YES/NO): YES